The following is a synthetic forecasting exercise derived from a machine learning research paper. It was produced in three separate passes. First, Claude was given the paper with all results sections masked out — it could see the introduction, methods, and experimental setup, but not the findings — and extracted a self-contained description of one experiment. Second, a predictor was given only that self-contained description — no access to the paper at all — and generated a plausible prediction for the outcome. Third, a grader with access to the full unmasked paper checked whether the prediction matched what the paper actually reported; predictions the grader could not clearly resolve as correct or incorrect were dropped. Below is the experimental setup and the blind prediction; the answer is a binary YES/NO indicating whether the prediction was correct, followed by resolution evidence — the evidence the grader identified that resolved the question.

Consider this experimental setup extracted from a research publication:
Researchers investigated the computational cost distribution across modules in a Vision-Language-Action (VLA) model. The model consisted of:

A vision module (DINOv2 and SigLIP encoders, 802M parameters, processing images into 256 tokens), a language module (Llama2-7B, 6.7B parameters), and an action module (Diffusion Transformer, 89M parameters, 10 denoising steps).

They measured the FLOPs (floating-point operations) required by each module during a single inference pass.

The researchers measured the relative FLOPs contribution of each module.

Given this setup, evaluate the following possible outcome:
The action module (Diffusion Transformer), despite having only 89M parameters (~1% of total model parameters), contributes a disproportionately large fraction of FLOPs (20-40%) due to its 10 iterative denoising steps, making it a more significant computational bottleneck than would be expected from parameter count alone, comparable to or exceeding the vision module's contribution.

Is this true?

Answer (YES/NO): NO